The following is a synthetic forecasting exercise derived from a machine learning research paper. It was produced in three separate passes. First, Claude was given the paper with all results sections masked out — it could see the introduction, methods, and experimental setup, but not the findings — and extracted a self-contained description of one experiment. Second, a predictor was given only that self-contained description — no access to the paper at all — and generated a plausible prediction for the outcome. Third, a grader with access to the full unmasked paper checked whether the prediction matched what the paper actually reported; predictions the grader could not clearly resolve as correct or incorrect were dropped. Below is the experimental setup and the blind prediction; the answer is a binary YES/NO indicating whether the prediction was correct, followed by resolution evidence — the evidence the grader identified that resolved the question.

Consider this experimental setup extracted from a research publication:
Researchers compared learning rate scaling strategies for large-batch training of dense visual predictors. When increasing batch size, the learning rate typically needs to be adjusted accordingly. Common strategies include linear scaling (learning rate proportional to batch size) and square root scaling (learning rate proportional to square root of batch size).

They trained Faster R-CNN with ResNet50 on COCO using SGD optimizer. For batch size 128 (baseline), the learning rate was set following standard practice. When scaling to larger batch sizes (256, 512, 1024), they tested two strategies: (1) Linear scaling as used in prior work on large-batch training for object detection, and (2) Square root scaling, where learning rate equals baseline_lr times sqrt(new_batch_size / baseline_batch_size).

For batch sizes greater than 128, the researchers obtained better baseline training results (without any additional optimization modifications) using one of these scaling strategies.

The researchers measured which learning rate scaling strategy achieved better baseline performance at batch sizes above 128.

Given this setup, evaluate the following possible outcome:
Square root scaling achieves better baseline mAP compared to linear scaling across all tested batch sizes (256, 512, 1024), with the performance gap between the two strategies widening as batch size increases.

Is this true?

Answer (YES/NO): NO